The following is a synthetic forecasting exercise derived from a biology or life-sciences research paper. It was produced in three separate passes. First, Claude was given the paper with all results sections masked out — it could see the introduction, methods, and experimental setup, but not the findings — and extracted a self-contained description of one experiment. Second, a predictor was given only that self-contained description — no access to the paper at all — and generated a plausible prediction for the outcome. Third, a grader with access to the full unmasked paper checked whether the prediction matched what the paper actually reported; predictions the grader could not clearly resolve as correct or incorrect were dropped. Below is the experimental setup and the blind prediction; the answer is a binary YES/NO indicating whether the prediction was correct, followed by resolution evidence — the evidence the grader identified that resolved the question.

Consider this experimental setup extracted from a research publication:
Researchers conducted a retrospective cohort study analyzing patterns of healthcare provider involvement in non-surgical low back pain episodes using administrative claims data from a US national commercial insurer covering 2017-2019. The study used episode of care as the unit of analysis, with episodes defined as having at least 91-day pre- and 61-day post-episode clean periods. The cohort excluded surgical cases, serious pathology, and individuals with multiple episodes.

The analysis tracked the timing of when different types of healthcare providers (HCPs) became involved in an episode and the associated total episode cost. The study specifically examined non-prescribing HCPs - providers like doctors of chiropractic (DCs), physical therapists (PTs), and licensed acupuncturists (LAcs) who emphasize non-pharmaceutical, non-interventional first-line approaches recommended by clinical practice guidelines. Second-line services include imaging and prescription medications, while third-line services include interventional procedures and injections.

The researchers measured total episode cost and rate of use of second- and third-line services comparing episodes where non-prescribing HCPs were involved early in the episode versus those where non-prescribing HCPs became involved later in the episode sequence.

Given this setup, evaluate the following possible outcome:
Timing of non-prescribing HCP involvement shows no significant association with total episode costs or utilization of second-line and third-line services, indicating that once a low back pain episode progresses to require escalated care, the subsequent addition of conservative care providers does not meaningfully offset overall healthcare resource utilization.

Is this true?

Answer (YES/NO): NO